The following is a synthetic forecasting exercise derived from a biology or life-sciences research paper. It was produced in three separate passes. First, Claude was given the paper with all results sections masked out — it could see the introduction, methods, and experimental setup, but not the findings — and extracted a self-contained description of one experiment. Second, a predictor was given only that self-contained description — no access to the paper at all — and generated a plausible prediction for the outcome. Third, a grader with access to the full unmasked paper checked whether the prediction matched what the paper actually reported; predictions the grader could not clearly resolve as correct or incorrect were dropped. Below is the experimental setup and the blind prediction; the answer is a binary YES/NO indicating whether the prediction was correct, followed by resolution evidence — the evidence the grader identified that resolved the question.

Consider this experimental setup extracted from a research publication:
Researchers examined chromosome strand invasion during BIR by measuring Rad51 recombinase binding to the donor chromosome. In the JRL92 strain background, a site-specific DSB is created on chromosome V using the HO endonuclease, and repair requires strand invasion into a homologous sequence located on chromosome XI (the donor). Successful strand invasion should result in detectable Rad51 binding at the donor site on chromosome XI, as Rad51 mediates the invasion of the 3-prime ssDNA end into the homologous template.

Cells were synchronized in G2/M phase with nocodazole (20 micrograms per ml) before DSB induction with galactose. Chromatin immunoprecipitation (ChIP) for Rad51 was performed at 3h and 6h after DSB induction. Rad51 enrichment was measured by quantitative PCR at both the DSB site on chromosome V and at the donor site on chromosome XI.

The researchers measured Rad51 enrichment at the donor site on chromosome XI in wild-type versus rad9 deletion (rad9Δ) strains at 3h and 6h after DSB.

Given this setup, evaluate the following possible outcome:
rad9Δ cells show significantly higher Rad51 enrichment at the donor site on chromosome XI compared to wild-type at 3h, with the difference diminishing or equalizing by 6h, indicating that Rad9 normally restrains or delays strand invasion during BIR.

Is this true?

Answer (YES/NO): NO